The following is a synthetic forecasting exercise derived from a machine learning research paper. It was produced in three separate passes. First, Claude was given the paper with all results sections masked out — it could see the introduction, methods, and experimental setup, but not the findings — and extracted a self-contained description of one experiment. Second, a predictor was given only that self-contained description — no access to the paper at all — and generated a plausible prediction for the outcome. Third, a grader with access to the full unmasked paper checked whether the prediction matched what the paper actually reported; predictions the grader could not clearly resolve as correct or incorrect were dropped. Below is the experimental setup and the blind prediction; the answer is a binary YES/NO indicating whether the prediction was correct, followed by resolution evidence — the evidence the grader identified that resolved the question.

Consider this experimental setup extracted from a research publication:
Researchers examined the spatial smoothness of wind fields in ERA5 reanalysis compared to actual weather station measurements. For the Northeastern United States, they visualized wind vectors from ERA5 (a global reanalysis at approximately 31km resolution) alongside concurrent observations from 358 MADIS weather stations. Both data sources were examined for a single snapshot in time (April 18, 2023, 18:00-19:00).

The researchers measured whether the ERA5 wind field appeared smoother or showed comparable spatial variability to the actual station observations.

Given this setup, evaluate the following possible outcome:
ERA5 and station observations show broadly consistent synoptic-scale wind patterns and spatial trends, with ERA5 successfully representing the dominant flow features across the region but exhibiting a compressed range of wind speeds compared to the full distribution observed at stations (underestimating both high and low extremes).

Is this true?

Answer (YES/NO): NO